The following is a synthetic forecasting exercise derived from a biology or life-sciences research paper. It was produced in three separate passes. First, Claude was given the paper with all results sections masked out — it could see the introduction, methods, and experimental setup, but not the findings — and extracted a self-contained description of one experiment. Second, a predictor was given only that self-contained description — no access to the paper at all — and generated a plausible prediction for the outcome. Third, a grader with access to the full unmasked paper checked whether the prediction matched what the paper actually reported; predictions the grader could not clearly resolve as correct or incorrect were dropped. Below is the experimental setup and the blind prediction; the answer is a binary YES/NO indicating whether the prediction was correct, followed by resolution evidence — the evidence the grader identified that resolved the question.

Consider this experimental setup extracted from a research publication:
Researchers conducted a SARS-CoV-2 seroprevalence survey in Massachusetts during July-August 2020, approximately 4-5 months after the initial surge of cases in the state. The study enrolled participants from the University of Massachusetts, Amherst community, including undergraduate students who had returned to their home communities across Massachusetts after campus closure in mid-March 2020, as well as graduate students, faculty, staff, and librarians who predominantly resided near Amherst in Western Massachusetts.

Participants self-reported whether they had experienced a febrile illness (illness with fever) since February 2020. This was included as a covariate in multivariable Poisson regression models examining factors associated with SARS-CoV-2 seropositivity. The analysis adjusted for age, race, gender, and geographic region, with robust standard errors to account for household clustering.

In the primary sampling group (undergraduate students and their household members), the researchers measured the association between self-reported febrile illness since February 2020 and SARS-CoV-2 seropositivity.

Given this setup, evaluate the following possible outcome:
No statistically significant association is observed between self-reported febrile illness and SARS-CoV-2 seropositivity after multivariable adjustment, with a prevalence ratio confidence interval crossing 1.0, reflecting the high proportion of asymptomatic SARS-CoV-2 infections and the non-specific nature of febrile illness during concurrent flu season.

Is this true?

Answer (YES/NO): NO